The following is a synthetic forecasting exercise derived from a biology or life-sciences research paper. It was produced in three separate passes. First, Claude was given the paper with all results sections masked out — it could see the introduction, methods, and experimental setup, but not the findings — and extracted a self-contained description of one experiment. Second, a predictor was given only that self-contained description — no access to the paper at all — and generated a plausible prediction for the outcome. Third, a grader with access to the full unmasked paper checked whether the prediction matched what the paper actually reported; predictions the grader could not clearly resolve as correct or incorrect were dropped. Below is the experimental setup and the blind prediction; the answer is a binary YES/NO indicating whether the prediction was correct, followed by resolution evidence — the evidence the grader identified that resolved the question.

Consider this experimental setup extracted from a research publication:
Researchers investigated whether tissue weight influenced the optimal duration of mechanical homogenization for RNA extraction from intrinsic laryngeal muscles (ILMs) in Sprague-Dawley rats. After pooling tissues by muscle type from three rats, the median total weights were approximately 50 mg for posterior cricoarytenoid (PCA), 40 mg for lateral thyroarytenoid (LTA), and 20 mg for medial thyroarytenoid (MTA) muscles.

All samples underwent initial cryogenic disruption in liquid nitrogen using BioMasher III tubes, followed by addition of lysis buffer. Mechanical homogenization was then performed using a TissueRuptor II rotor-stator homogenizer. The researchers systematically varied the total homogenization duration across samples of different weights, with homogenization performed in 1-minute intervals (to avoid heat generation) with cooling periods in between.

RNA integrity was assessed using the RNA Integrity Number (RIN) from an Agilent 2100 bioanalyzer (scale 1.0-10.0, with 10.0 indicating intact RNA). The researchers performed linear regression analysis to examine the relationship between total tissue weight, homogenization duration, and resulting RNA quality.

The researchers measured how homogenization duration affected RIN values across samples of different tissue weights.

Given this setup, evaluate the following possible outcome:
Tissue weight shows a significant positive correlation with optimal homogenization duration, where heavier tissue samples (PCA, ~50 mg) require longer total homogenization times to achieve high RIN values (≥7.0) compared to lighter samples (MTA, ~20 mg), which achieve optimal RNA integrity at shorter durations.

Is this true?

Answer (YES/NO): NO